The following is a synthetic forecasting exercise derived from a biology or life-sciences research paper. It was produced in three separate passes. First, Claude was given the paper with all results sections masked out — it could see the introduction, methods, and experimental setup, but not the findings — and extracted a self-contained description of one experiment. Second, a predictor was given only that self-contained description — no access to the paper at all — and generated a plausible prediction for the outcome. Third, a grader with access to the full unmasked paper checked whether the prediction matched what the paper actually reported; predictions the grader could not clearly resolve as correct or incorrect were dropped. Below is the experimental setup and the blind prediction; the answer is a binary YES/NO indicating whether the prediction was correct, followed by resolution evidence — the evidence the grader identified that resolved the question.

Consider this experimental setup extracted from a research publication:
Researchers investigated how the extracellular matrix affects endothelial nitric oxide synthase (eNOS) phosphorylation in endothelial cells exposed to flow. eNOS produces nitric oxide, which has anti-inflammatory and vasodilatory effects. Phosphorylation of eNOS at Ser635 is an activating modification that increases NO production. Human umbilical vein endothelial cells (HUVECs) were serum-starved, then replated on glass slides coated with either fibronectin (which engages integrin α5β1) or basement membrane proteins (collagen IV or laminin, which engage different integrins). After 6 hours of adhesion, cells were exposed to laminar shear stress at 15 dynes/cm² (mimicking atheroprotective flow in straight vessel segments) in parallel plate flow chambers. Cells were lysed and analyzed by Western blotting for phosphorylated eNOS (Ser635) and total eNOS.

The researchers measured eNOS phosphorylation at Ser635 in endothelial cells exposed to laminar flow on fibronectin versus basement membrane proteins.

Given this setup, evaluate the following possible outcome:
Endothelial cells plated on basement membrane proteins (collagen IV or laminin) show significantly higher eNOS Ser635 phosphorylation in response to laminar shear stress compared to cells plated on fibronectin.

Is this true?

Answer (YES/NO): YES